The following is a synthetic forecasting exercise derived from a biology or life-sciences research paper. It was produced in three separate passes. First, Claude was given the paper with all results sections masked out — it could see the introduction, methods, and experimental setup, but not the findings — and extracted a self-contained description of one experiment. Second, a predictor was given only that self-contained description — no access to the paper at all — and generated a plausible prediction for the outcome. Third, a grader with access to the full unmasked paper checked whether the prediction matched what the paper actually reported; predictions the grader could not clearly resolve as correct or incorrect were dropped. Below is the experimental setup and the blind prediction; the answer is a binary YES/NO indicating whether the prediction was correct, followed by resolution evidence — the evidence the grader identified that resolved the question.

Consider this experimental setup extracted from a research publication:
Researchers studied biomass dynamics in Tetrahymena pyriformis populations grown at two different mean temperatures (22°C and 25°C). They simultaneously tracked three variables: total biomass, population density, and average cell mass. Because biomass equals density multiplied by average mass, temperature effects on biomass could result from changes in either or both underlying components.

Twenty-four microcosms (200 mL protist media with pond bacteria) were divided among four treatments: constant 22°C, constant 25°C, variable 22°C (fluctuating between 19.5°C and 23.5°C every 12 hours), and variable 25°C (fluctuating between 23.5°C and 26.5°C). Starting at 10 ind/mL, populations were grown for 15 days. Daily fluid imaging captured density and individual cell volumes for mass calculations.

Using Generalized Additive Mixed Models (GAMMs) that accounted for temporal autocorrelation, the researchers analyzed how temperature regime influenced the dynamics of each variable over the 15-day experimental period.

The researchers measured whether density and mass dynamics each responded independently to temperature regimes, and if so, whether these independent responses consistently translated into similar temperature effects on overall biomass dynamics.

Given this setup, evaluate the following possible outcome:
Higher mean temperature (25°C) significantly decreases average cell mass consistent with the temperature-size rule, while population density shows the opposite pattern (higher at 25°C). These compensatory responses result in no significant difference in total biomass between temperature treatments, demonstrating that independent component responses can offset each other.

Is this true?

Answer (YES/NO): YES